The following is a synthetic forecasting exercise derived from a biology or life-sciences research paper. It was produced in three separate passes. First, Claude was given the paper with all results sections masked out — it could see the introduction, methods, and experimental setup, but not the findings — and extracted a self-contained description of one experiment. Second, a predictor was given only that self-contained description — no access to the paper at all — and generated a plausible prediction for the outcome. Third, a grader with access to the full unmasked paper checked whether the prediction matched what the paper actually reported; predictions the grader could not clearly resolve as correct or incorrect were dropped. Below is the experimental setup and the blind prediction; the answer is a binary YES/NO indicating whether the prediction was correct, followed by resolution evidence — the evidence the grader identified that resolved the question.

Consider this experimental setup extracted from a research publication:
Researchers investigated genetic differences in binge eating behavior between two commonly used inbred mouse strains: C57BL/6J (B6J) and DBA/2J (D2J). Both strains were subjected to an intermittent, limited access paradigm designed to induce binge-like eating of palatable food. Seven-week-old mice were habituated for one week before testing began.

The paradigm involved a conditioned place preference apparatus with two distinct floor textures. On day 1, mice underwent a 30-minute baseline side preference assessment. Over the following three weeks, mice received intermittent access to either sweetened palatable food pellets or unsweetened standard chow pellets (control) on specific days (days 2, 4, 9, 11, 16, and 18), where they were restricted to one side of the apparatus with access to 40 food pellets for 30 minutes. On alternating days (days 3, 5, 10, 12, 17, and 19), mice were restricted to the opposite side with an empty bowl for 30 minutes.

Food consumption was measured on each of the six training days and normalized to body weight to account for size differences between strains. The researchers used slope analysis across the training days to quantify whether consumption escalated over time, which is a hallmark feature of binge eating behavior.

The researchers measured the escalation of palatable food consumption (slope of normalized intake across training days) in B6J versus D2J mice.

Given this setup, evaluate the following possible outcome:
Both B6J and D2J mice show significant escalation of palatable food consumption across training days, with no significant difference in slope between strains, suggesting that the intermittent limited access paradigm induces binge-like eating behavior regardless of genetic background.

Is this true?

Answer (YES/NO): NO